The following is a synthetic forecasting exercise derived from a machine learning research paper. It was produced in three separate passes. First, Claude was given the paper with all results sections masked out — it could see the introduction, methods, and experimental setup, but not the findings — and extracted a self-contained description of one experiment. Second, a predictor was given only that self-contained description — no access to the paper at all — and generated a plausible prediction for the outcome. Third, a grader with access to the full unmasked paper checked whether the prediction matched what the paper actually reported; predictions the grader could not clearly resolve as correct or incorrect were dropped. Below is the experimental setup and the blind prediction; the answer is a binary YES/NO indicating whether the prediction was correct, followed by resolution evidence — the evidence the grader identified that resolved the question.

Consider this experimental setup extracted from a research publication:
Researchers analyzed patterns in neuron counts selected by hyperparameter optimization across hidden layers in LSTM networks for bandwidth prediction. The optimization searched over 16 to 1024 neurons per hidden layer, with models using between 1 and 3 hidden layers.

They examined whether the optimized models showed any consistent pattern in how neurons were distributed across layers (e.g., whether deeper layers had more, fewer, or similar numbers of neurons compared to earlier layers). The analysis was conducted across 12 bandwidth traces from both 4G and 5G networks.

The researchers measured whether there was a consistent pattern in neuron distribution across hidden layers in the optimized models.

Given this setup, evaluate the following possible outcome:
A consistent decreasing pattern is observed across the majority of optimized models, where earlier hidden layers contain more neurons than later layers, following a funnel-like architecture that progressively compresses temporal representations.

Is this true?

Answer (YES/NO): YES